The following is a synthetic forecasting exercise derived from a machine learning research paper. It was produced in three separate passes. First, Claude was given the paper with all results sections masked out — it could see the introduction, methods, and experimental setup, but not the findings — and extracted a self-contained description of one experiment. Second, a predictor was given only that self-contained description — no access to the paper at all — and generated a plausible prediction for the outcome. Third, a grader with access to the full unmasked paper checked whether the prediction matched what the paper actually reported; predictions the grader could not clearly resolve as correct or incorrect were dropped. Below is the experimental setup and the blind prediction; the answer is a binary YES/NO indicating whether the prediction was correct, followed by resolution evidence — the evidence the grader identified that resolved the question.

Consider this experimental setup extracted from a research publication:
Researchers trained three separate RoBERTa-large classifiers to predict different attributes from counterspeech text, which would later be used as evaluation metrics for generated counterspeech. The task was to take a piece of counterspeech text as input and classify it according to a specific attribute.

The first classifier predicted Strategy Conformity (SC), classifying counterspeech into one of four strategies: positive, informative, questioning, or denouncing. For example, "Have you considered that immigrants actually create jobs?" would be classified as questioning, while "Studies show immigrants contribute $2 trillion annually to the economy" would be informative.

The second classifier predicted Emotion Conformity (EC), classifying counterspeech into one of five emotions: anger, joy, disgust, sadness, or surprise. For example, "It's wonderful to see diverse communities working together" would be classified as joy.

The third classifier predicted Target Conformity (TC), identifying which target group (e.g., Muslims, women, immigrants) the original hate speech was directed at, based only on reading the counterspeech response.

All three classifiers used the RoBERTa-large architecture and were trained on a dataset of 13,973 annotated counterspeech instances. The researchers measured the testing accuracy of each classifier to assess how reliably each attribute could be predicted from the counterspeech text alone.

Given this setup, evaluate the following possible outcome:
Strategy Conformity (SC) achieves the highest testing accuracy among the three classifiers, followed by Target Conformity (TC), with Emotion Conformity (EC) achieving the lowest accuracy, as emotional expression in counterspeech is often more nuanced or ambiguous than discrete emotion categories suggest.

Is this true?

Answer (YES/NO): NO